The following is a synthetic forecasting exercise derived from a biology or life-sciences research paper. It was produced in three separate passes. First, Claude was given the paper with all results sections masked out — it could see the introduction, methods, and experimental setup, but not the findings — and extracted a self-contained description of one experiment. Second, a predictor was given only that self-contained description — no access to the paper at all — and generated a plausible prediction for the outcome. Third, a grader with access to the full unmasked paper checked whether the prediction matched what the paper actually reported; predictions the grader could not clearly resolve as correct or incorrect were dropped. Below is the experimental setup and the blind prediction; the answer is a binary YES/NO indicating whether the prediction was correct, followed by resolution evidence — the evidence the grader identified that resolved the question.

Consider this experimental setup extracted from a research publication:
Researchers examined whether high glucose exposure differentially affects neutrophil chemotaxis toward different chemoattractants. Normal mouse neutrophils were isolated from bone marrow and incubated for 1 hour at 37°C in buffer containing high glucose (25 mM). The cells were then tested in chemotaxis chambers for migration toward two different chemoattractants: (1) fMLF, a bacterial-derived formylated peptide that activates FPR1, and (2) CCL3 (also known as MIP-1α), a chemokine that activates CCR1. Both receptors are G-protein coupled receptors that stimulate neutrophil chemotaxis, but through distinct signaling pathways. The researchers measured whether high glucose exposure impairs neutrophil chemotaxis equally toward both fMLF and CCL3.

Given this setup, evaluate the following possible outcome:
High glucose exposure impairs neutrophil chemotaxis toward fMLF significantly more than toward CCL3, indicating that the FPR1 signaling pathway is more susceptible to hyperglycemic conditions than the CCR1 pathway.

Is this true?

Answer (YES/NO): YES